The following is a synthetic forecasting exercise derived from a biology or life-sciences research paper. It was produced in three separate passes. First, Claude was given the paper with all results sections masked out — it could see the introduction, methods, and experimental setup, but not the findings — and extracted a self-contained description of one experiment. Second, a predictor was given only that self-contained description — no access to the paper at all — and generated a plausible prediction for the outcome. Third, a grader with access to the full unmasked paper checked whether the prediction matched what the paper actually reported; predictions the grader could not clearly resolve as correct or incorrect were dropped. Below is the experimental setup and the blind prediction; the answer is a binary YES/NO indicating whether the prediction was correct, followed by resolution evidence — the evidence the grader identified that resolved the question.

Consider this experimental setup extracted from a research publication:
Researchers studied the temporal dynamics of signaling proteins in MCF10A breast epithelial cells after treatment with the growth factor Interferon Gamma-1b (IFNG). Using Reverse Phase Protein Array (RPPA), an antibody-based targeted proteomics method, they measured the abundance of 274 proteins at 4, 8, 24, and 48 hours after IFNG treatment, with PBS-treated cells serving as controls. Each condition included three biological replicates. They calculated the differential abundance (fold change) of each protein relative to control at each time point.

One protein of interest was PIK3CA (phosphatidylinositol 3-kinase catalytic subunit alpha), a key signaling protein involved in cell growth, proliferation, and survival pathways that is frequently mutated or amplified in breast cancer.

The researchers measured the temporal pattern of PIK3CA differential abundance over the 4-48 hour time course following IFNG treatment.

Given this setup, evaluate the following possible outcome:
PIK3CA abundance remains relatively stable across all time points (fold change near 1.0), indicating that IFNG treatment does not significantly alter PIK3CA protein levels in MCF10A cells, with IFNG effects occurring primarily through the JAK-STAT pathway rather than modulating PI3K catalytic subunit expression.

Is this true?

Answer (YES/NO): NO